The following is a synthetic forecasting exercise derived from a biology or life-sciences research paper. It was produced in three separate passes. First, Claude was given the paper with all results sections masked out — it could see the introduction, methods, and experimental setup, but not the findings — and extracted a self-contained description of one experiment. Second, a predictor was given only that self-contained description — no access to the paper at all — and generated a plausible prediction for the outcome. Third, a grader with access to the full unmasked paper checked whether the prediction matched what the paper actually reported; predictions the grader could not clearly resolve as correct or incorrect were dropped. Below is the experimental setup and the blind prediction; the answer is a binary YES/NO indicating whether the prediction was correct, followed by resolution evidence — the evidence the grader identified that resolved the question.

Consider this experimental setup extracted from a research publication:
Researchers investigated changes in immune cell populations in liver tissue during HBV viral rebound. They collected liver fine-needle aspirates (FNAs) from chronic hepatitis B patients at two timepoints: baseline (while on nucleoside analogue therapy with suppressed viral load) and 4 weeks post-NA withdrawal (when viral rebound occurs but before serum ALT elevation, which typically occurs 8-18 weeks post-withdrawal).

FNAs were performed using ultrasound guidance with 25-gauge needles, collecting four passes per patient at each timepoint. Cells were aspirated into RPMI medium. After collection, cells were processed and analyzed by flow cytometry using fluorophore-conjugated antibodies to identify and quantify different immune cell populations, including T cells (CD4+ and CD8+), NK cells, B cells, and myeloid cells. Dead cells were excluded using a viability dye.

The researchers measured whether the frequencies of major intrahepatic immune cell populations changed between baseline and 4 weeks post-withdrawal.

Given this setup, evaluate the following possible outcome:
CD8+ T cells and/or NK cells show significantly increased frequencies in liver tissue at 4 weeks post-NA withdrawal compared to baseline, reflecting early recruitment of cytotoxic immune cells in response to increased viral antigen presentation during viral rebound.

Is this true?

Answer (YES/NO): NO